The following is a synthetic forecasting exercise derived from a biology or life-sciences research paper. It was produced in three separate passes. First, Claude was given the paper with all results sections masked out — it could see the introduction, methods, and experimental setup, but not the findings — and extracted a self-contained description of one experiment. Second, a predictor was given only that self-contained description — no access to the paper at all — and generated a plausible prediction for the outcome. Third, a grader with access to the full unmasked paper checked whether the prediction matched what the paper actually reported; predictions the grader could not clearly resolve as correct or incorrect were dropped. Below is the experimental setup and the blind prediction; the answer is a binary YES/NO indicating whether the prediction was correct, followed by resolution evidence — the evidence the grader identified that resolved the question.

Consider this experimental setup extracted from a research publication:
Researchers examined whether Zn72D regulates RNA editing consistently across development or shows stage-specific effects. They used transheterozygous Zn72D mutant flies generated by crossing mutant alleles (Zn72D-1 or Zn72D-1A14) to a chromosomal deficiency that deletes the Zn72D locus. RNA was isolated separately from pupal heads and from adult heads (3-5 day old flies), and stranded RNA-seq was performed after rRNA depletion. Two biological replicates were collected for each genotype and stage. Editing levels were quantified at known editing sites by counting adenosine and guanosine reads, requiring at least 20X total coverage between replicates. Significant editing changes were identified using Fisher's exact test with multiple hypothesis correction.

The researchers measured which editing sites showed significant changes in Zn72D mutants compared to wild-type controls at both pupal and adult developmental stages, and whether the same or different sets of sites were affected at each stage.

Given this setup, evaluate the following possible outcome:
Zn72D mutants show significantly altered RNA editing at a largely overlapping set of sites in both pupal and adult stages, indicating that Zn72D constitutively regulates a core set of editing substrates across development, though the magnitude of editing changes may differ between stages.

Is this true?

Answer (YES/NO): YES